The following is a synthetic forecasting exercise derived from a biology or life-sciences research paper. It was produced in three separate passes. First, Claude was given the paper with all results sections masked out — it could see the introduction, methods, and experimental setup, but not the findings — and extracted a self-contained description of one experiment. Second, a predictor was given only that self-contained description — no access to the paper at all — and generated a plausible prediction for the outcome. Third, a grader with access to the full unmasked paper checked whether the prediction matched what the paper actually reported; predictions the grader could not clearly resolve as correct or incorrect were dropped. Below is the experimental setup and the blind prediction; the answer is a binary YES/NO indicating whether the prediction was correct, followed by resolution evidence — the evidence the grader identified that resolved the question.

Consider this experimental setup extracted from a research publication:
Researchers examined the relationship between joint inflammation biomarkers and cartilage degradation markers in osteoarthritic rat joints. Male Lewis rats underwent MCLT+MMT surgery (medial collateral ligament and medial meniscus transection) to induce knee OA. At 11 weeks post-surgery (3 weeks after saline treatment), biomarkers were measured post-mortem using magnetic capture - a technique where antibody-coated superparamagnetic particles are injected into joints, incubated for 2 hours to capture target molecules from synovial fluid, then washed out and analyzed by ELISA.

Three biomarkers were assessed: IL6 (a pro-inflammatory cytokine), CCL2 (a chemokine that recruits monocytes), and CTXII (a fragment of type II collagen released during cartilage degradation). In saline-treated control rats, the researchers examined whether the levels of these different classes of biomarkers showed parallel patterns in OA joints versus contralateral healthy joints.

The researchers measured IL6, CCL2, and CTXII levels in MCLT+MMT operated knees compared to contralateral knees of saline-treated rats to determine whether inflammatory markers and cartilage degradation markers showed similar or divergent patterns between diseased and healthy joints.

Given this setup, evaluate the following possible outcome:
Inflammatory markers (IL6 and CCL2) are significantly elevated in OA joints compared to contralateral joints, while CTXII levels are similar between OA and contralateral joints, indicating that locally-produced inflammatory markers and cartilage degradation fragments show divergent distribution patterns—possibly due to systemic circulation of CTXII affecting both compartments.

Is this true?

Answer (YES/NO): NO